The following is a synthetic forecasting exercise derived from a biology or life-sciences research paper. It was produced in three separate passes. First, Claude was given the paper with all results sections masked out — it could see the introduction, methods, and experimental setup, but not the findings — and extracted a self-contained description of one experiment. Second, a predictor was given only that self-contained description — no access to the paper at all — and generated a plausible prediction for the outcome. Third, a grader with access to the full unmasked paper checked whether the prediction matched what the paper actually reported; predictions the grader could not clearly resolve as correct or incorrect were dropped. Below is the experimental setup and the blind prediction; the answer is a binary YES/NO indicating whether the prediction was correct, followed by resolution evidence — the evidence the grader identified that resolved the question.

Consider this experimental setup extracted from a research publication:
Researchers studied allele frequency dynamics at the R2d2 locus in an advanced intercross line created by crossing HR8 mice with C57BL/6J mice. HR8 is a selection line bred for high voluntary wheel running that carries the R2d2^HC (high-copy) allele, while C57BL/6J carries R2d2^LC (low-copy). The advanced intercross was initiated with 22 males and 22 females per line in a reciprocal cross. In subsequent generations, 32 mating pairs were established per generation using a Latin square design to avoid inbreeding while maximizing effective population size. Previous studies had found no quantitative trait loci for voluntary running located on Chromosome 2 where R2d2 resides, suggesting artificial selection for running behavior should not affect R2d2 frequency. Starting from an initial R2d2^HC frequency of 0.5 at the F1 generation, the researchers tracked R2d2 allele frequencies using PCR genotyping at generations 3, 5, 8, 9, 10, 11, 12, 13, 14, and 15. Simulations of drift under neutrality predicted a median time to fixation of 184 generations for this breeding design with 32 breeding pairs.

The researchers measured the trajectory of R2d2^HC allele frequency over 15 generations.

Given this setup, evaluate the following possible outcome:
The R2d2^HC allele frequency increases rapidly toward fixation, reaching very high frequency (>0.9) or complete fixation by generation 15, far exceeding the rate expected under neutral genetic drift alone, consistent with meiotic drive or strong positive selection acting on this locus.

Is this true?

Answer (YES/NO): YES